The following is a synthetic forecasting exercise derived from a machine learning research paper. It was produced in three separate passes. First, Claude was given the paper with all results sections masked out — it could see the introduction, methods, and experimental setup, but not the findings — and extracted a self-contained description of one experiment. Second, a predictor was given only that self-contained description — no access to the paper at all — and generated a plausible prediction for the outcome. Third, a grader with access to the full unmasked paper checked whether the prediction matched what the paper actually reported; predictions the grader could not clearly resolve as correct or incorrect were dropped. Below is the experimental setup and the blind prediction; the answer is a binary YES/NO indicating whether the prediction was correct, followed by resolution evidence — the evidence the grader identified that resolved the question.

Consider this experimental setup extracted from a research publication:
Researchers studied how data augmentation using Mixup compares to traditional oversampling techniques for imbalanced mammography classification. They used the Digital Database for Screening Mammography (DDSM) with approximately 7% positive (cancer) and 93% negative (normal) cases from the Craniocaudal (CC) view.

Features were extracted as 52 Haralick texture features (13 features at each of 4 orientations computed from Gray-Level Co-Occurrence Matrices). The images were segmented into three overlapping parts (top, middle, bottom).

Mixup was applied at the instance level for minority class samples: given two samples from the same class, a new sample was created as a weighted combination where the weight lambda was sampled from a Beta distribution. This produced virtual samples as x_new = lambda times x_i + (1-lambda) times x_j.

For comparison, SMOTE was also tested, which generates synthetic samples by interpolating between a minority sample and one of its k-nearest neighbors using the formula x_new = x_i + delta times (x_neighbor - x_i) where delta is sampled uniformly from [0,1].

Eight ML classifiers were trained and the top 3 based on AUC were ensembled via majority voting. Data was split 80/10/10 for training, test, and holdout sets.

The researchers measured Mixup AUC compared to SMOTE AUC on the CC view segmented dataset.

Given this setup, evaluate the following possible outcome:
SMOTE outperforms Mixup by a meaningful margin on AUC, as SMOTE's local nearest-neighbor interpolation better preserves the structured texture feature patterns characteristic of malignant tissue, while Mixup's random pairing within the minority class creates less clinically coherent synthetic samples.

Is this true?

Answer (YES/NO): NO